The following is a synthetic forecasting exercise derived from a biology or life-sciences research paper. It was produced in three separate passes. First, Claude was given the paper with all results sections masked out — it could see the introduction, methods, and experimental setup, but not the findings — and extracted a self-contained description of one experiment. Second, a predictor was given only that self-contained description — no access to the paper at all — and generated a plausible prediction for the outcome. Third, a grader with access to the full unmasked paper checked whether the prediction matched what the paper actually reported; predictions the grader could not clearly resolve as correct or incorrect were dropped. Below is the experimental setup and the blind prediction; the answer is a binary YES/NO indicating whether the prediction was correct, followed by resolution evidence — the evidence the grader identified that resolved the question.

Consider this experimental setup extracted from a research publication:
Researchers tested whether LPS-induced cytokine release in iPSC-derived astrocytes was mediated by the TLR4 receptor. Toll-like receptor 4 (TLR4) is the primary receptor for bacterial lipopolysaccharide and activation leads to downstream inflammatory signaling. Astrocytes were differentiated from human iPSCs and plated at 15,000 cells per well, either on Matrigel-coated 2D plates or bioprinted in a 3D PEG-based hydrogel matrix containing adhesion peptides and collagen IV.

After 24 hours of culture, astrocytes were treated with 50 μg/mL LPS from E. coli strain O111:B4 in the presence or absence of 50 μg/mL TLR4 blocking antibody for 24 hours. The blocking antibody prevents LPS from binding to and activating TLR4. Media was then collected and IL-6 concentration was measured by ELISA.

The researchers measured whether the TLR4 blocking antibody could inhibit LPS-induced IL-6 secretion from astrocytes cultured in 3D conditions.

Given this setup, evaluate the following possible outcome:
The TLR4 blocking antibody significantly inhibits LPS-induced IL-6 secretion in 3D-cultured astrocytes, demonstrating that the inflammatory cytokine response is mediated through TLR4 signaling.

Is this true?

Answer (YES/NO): NO